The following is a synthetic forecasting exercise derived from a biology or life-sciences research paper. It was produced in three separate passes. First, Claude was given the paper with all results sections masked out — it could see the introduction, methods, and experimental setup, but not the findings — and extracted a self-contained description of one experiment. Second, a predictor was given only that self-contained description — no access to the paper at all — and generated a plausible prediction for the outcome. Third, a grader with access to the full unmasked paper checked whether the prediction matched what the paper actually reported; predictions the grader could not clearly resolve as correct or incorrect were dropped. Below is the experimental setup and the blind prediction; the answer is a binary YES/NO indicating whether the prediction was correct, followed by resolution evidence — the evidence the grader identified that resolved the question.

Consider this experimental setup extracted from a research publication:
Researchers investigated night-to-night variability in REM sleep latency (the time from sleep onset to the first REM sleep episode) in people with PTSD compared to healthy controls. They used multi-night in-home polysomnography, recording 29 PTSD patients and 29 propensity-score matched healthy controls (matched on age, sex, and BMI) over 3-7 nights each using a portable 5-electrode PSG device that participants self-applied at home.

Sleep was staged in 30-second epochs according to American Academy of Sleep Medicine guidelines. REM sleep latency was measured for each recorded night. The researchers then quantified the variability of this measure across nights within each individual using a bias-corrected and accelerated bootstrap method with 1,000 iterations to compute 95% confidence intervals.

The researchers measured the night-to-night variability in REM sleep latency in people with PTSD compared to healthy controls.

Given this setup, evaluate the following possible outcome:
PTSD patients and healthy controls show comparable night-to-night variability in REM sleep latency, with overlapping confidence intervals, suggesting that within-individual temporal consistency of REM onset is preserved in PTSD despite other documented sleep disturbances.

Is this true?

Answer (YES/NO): NO